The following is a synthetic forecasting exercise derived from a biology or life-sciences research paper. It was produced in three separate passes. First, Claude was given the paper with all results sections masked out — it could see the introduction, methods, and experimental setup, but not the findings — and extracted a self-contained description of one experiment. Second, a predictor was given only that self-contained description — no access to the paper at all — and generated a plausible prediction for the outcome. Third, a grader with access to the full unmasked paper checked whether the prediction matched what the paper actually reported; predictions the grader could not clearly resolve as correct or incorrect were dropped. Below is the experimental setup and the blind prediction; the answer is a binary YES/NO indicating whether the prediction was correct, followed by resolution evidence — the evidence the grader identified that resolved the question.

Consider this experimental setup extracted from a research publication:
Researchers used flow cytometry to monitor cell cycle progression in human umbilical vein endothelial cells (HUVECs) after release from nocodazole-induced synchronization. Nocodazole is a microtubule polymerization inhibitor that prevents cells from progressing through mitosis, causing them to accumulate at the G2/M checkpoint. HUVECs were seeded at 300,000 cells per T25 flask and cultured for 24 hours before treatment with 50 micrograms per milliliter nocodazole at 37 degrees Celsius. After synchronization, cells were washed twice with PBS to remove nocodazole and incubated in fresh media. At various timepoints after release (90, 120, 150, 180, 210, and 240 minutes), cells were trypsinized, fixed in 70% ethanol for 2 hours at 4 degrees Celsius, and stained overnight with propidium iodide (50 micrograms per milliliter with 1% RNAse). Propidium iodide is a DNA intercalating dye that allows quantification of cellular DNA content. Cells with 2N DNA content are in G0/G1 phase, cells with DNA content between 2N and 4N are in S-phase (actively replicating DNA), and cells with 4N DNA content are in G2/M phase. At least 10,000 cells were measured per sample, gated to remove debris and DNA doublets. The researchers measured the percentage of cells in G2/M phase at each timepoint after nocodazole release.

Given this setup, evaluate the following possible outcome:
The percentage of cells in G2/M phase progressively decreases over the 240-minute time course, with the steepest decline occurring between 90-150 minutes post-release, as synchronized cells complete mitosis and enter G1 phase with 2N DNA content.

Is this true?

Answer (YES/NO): NO